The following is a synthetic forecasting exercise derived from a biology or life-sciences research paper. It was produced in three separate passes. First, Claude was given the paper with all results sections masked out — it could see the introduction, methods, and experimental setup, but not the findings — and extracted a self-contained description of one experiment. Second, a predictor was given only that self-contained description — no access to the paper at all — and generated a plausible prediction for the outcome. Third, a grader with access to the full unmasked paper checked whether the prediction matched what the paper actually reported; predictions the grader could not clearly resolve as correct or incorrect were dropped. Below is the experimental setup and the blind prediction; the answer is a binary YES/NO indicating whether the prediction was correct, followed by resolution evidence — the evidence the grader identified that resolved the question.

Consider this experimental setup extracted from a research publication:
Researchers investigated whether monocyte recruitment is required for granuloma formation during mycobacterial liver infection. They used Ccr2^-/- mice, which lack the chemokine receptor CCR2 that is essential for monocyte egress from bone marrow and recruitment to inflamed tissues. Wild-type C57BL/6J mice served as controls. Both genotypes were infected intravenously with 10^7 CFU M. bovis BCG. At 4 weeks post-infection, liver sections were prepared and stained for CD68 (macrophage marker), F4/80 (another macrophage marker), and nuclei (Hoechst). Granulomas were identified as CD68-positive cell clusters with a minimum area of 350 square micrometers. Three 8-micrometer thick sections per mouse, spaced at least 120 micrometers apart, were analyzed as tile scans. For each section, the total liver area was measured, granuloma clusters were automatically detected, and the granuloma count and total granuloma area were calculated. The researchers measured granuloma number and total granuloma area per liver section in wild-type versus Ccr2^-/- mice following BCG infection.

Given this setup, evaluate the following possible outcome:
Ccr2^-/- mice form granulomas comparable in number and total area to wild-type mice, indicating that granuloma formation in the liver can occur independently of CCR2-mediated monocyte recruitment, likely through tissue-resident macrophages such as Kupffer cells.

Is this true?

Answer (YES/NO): NO